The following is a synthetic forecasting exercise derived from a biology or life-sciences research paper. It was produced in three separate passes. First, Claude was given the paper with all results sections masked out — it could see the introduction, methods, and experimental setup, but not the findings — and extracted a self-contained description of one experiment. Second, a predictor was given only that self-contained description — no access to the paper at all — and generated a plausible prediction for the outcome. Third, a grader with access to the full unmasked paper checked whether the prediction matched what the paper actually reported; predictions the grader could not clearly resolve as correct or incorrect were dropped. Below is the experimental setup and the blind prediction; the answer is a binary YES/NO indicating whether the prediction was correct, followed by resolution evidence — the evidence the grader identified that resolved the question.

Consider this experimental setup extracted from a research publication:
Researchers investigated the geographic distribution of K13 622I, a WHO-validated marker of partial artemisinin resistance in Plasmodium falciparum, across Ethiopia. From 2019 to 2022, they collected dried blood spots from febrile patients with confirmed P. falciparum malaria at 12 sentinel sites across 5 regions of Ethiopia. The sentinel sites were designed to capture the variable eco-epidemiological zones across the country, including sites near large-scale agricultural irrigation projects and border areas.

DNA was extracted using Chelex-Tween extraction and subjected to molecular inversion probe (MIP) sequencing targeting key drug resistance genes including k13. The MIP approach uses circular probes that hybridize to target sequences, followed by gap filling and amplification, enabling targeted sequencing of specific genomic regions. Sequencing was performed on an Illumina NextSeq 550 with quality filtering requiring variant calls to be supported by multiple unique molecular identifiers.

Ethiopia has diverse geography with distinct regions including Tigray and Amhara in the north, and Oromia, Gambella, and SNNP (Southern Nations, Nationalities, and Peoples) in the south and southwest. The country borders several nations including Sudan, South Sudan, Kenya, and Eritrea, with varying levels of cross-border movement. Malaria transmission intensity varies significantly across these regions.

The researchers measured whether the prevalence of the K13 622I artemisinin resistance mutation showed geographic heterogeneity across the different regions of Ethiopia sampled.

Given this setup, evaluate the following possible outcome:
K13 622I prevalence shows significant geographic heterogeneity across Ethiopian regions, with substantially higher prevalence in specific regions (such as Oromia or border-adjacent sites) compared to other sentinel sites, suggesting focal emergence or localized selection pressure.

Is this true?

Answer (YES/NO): NO